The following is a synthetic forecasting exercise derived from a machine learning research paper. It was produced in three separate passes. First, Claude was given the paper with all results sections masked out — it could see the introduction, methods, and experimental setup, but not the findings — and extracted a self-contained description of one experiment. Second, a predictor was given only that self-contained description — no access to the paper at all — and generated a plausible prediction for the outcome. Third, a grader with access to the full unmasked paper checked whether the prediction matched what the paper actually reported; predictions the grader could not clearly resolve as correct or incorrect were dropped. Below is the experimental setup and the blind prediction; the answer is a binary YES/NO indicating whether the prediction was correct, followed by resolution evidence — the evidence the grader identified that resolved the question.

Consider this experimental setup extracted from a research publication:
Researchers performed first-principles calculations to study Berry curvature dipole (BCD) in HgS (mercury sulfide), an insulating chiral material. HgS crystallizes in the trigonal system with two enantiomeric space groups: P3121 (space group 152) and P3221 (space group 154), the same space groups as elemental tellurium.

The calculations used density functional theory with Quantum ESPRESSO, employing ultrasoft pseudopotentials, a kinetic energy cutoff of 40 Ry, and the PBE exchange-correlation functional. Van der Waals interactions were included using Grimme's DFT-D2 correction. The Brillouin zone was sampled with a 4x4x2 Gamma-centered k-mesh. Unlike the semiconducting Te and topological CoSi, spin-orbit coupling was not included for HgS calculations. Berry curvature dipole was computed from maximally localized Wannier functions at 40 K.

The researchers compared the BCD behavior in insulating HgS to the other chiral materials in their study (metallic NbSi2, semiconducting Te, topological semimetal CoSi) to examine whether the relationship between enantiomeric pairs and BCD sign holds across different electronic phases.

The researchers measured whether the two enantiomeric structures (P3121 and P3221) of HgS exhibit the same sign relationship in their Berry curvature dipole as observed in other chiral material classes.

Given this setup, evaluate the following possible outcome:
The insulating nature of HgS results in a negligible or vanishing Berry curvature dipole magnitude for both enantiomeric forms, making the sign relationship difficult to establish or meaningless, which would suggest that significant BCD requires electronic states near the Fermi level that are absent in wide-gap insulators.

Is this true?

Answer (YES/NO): NO